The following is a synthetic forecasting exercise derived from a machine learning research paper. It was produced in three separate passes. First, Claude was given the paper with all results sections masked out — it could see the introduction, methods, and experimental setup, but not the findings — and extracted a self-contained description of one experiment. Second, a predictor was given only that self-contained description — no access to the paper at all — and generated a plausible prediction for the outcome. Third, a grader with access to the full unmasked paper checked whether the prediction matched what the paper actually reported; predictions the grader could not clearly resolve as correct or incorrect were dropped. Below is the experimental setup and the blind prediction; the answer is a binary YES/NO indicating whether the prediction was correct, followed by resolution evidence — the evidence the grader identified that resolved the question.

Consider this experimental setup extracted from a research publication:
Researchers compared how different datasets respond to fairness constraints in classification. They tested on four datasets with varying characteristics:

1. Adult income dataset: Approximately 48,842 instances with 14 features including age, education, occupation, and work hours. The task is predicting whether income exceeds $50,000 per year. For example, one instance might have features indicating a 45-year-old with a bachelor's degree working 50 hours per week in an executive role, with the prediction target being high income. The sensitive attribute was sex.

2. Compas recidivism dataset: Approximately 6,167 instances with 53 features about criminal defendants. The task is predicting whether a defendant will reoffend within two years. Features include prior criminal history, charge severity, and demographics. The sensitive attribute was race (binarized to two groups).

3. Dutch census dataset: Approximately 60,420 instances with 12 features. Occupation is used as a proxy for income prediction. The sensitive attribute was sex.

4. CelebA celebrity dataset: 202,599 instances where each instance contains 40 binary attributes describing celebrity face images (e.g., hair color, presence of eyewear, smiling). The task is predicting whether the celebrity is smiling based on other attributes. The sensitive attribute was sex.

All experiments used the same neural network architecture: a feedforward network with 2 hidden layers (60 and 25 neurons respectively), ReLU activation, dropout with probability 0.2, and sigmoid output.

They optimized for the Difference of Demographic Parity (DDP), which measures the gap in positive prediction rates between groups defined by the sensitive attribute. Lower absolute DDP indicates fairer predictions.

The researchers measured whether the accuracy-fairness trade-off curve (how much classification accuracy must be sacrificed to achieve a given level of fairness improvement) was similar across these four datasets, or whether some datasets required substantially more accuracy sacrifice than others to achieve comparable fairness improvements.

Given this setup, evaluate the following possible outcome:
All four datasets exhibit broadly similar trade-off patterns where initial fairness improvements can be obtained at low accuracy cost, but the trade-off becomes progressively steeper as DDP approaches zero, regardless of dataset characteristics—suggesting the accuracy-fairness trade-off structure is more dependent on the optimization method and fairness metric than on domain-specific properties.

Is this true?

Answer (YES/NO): NO